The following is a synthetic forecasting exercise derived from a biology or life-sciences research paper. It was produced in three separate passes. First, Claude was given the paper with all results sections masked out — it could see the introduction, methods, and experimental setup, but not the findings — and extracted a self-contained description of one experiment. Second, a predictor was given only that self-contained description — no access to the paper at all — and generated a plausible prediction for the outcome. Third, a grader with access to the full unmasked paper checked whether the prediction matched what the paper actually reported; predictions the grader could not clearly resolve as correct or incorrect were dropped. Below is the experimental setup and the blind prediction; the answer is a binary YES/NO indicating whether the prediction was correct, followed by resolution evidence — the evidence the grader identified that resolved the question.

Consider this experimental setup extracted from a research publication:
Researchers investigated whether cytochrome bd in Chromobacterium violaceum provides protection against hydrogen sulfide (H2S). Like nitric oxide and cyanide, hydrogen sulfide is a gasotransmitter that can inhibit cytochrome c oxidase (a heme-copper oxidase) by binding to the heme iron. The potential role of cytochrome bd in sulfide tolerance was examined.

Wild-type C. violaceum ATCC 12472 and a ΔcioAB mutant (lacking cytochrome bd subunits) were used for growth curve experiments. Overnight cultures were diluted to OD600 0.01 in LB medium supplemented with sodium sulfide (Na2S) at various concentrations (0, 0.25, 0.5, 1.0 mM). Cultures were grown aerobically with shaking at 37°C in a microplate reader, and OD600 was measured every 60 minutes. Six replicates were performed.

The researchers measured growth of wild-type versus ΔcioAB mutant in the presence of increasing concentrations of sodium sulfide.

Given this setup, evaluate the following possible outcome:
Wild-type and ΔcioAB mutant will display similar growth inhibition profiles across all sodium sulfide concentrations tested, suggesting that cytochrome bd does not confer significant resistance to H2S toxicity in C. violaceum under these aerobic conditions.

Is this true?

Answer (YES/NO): NO